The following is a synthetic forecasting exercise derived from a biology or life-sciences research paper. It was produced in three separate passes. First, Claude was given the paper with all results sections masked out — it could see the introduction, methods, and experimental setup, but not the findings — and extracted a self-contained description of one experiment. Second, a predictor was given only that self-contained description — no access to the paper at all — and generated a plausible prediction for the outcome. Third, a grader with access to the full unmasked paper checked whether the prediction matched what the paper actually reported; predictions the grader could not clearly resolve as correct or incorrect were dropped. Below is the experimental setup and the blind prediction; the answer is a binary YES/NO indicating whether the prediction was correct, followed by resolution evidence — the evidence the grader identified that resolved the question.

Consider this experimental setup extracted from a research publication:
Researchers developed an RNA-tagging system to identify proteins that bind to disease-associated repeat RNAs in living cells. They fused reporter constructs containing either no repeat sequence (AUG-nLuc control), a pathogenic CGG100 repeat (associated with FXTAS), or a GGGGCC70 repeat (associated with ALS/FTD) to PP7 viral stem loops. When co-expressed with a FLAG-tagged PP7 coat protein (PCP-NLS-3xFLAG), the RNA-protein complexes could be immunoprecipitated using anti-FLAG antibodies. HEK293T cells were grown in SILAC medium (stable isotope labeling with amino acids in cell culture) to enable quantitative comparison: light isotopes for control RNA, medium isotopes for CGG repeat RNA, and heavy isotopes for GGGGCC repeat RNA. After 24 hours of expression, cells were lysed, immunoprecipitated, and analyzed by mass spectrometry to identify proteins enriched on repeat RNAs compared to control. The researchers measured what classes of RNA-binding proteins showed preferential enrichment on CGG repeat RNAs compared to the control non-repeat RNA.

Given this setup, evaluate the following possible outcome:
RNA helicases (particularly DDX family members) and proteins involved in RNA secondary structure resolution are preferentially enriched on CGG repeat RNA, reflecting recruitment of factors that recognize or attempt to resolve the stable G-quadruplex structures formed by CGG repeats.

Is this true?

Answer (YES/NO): NO